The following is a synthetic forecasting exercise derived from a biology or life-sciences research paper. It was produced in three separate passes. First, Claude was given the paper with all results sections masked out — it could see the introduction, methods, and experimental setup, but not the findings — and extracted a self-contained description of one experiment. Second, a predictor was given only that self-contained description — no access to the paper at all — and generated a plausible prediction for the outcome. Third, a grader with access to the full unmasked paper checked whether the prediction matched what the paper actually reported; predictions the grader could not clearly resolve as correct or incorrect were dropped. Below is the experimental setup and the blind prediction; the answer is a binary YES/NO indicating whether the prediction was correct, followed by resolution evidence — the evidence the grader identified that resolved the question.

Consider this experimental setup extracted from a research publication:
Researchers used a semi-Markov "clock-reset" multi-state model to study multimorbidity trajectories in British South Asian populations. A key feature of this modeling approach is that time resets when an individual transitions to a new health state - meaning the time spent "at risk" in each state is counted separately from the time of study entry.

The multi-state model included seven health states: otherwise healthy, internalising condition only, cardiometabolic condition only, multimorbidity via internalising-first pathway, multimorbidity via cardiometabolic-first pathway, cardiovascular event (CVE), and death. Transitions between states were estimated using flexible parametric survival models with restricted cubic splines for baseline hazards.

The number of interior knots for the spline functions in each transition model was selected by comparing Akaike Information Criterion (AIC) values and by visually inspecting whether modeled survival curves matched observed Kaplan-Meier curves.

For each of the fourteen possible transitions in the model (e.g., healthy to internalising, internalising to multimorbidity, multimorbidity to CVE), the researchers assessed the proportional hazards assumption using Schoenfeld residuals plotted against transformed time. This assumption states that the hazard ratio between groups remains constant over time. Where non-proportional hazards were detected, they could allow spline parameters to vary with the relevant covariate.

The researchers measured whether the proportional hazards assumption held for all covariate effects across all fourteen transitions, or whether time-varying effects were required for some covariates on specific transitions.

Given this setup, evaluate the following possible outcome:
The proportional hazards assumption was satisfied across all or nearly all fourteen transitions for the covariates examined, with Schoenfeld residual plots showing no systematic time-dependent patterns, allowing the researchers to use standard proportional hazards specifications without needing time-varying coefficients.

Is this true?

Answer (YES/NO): NO